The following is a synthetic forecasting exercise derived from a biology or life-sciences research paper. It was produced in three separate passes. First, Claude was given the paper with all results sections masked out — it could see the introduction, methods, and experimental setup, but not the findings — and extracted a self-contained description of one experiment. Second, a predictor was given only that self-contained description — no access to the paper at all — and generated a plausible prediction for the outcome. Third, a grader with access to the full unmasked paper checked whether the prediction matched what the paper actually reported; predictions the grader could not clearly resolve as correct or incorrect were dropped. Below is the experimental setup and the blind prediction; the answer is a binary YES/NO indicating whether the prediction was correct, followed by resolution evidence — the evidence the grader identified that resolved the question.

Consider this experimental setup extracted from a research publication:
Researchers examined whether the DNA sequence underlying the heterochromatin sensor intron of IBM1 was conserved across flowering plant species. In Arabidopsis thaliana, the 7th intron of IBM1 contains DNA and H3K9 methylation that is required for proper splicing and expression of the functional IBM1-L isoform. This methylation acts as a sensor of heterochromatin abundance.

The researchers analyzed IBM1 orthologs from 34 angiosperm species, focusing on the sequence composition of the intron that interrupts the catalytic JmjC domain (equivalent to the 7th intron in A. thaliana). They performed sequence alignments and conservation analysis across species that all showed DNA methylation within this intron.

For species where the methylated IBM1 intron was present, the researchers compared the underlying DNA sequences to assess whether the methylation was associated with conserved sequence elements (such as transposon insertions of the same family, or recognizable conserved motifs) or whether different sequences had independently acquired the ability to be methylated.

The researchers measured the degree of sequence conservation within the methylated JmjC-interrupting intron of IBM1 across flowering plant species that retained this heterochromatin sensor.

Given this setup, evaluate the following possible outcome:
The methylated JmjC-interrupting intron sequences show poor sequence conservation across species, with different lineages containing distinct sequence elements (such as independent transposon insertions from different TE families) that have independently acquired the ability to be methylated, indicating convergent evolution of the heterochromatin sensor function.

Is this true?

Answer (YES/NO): YES